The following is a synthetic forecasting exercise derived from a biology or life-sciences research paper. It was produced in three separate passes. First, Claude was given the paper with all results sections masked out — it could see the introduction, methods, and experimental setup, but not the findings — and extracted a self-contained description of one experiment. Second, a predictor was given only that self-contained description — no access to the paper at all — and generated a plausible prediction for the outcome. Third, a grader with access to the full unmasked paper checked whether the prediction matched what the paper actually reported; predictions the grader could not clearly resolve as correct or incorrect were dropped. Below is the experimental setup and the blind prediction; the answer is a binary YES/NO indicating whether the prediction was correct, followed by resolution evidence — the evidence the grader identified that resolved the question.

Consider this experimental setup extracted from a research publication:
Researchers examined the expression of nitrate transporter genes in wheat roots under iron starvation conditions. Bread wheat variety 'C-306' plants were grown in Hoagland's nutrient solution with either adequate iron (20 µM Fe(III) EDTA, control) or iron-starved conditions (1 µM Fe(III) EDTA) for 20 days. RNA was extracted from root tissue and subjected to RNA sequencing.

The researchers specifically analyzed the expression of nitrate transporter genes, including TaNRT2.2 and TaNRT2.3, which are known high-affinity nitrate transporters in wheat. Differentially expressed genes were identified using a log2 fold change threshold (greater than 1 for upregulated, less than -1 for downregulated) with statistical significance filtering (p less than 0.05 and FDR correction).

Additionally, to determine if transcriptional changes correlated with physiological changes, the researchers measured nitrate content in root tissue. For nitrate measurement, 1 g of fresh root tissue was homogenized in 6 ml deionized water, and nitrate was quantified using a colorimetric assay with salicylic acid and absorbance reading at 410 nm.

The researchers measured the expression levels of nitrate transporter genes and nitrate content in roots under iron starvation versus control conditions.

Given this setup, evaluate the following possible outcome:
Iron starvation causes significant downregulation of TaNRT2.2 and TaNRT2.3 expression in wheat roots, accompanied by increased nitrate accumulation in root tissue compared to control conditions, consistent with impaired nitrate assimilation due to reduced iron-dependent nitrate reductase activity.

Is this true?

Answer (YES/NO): NO